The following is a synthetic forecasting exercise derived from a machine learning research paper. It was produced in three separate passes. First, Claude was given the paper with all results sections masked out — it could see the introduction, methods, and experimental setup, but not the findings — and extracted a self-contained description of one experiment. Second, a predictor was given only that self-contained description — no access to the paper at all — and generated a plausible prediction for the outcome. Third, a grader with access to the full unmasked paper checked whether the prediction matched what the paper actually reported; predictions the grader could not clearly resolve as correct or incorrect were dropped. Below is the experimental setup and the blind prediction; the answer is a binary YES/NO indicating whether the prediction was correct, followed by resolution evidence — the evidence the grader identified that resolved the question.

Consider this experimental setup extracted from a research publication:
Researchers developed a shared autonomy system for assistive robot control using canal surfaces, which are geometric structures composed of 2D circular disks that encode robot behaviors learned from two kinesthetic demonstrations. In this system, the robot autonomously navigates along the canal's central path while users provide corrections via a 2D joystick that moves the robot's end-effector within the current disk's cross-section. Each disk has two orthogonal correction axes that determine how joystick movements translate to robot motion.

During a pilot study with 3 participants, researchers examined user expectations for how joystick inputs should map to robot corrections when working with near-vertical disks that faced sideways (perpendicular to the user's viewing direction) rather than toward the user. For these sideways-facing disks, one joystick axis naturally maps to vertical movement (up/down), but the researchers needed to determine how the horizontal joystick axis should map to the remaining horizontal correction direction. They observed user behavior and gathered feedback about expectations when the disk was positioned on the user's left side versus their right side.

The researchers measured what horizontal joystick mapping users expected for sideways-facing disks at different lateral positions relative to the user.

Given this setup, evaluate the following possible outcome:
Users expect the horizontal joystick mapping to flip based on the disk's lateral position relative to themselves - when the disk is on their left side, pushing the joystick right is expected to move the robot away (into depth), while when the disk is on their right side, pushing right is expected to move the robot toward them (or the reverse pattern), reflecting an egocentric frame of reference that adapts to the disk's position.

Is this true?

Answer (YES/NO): YES